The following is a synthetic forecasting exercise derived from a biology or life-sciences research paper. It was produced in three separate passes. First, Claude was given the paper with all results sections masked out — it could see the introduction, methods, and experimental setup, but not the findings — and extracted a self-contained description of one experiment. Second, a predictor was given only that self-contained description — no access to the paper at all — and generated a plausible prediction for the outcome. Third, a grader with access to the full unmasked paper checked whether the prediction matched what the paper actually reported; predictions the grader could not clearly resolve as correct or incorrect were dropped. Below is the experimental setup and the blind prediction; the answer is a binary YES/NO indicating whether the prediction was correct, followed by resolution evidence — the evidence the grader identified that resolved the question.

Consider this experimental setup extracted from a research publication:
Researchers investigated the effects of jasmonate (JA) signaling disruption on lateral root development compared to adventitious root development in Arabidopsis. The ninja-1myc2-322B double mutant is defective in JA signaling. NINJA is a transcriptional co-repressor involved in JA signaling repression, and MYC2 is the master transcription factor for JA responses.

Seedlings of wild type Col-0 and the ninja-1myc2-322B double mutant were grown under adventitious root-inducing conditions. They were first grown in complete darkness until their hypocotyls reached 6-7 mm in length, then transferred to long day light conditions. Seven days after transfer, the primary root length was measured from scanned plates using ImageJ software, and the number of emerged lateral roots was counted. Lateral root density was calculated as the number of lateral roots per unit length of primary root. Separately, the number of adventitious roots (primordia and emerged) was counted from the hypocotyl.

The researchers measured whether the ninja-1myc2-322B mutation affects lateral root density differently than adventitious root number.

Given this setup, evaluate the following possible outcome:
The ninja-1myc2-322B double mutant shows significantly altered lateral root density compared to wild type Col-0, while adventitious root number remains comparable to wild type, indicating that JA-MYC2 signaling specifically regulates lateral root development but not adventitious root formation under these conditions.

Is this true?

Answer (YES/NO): NO